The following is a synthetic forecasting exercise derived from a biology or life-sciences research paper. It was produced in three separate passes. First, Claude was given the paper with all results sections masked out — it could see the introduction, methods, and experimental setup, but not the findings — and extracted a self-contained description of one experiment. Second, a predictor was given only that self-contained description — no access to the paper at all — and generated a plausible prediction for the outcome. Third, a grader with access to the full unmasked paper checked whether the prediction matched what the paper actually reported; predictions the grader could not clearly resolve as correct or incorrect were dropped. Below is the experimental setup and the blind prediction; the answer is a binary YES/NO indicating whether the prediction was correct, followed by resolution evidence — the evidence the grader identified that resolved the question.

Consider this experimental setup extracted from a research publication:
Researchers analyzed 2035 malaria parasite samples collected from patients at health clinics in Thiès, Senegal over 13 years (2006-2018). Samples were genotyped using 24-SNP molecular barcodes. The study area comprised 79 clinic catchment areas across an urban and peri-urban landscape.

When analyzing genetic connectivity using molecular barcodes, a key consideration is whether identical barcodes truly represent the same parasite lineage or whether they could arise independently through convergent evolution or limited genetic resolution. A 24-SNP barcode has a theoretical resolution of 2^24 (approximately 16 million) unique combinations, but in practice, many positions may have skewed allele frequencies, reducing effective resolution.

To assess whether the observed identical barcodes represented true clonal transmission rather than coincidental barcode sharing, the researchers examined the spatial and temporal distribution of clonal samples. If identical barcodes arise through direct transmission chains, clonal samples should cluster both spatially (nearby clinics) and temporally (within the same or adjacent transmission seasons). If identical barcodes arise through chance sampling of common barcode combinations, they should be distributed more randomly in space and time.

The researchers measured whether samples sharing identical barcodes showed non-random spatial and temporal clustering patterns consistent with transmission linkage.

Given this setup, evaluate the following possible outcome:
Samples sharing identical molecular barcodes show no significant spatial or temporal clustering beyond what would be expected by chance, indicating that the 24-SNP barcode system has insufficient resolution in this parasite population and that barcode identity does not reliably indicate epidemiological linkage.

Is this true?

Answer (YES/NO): NO